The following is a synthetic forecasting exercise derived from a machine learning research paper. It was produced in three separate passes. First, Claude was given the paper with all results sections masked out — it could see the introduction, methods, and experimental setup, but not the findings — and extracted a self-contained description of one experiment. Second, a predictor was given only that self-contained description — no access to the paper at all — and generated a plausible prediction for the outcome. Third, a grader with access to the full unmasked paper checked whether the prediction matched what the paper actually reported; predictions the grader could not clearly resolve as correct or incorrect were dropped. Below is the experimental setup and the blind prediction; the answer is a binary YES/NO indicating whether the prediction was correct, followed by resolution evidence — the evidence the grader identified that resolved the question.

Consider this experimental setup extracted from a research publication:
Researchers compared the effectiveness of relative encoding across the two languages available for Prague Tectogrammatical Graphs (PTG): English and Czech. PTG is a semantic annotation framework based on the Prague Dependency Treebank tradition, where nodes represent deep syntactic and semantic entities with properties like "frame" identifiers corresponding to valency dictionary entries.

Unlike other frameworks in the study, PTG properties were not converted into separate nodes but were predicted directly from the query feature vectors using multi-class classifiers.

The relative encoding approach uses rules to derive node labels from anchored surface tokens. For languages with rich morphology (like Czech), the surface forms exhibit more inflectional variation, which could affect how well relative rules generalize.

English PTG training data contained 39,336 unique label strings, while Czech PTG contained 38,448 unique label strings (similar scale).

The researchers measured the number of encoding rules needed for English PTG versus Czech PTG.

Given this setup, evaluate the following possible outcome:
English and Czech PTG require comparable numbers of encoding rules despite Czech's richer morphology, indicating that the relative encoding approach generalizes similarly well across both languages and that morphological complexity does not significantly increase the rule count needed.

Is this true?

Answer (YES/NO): NO